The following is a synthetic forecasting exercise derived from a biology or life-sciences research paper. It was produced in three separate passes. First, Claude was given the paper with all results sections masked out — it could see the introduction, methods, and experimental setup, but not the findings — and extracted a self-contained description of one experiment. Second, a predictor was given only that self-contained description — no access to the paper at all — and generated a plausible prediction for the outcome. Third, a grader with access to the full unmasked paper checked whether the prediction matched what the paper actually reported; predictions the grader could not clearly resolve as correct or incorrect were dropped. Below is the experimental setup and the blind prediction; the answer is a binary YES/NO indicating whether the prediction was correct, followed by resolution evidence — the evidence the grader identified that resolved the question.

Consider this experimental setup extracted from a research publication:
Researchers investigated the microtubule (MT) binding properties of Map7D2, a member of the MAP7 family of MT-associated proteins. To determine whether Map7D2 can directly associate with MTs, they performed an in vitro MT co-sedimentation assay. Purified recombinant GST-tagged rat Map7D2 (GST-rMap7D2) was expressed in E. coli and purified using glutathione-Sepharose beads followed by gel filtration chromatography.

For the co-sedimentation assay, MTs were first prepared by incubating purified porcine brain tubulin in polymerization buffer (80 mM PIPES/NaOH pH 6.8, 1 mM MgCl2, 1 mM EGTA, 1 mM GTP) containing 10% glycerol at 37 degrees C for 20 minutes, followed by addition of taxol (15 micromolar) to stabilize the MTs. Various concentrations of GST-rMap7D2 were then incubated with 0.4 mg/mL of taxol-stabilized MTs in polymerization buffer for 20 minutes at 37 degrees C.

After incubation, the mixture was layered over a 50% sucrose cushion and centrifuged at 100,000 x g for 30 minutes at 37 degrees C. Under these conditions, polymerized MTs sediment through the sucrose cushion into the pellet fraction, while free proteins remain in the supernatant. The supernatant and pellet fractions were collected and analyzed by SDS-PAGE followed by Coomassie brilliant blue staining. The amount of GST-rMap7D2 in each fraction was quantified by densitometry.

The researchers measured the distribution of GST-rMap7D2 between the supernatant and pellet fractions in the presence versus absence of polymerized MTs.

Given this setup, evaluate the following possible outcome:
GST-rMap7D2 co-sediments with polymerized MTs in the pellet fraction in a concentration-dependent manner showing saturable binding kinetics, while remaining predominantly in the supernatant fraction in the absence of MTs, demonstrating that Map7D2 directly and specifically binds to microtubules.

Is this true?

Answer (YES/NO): YES